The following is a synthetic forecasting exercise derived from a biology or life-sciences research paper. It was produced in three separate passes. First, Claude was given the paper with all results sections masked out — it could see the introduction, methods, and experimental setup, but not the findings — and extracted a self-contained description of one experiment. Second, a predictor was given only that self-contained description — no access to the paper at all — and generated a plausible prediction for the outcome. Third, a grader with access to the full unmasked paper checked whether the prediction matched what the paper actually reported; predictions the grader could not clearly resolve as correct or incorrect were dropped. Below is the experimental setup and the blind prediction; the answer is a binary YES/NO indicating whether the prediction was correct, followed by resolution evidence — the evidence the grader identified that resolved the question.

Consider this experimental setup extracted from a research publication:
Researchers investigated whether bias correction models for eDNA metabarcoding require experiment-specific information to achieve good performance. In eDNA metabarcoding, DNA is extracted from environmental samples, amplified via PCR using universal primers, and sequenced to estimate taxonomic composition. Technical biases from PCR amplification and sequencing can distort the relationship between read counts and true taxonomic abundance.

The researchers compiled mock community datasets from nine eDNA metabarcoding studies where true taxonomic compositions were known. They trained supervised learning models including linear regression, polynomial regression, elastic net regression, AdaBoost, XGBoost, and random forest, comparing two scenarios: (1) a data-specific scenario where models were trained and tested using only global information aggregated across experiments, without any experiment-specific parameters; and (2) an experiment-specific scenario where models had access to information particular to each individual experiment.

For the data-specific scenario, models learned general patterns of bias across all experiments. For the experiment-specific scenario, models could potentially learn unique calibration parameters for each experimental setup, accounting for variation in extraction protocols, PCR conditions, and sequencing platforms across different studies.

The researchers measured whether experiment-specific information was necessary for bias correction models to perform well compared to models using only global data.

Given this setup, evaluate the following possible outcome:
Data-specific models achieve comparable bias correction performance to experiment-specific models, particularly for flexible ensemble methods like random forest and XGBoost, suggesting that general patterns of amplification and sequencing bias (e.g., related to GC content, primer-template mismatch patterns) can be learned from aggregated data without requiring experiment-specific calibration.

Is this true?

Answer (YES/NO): NO